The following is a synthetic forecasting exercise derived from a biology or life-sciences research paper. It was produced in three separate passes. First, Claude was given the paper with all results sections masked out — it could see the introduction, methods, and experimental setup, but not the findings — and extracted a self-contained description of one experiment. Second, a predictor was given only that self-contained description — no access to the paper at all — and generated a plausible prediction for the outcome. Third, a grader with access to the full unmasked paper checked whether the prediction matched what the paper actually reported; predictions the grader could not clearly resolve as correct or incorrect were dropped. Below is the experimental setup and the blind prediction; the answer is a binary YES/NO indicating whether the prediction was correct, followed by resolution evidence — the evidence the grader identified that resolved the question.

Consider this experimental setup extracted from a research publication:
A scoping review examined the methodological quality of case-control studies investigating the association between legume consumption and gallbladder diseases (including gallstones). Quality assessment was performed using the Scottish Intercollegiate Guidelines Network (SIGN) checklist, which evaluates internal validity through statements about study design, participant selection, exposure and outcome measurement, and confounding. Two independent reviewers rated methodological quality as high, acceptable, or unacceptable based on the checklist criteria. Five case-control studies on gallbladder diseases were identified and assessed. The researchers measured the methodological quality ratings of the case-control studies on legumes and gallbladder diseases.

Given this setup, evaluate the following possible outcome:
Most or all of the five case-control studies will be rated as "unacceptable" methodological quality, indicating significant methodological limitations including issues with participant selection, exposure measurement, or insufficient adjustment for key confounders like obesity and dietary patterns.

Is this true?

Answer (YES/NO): YES